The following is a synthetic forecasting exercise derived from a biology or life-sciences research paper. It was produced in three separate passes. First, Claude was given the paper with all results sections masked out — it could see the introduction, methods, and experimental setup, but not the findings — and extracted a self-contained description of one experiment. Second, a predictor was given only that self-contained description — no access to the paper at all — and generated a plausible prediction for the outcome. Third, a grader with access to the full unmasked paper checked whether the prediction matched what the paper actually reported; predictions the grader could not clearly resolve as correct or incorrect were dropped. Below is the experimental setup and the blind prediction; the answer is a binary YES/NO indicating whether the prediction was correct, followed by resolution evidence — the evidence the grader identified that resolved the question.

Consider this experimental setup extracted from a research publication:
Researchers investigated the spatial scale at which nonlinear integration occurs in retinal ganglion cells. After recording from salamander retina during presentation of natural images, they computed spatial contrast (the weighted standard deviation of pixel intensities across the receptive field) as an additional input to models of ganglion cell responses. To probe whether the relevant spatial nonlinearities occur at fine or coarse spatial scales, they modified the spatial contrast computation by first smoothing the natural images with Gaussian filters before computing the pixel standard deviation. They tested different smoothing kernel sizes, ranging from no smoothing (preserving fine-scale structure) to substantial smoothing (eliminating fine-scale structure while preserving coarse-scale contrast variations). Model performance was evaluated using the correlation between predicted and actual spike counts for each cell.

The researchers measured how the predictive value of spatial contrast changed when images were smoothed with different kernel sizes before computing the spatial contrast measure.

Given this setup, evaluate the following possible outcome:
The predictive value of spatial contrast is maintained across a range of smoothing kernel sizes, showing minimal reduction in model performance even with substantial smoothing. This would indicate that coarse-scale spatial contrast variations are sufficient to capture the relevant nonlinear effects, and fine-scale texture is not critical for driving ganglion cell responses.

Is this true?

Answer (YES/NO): NO